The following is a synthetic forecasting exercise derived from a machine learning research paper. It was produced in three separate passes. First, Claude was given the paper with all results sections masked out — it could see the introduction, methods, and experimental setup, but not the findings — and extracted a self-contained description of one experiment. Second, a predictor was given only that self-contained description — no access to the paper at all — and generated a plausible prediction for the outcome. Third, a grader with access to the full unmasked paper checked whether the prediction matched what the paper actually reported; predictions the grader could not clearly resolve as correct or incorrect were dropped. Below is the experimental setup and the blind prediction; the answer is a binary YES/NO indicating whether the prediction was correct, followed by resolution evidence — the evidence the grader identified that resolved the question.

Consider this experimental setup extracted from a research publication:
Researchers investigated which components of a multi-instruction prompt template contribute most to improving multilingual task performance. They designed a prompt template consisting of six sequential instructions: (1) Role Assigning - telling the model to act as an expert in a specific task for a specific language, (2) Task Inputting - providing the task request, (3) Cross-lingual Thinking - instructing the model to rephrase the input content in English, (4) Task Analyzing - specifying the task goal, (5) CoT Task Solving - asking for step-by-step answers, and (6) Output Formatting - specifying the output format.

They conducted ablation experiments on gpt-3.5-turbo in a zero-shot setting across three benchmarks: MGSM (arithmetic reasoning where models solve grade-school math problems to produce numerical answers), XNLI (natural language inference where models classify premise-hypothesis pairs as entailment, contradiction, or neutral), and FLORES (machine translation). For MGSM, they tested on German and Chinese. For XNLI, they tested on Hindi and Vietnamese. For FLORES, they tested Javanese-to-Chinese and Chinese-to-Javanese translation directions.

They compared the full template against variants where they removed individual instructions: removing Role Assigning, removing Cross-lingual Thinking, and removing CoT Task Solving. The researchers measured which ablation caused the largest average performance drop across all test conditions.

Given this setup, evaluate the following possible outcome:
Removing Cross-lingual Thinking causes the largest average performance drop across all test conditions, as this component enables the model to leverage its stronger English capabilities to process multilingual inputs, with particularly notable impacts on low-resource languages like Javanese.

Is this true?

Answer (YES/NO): NO